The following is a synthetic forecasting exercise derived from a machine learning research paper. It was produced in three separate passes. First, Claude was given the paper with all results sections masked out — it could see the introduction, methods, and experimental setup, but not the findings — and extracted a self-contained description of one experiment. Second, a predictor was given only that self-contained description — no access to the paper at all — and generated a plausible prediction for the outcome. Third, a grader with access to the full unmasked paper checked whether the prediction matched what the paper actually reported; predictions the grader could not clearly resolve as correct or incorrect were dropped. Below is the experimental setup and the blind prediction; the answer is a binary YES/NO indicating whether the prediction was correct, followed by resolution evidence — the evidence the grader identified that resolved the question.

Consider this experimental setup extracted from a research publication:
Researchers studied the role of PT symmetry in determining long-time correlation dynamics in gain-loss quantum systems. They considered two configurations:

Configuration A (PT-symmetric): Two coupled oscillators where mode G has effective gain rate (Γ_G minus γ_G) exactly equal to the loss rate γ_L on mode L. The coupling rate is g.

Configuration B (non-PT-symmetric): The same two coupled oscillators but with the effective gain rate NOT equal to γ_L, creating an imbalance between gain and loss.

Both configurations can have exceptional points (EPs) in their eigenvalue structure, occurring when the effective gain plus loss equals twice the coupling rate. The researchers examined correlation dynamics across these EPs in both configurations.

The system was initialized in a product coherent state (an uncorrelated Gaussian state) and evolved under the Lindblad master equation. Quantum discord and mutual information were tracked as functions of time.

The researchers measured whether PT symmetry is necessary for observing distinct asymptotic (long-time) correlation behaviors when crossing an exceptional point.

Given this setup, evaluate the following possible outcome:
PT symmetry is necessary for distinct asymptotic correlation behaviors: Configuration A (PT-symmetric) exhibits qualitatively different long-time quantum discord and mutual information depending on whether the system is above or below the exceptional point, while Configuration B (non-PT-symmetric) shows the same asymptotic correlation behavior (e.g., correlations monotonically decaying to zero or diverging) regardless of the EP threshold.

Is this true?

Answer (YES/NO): YES